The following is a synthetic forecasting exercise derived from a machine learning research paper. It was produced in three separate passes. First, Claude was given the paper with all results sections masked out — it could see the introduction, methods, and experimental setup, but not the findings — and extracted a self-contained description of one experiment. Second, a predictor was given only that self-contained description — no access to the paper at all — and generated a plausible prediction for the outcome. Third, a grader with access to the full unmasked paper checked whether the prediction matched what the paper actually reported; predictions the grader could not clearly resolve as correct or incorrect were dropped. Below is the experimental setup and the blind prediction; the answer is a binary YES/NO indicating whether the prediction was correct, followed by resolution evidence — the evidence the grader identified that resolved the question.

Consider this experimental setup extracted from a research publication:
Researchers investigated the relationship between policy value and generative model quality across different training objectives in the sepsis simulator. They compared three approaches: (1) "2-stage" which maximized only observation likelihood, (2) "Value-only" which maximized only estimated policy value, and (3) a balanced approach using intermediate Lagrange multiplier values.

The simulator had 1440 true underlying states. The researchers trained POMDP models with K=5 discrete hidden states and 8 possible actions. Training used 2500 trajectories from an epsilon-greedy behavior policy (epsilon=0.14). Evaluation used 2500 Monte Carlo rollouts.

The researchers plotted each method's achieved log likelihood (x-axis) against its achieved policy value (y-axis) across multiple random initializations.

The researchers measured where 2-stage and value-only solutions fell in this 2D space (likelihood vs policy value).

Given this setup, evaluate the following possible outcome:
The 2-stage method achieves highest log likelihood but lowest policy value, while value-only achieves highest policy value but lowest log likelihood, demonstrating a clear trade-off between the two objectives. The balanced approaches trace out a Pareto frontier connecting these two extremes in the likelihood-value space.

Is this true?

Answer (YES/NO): NO